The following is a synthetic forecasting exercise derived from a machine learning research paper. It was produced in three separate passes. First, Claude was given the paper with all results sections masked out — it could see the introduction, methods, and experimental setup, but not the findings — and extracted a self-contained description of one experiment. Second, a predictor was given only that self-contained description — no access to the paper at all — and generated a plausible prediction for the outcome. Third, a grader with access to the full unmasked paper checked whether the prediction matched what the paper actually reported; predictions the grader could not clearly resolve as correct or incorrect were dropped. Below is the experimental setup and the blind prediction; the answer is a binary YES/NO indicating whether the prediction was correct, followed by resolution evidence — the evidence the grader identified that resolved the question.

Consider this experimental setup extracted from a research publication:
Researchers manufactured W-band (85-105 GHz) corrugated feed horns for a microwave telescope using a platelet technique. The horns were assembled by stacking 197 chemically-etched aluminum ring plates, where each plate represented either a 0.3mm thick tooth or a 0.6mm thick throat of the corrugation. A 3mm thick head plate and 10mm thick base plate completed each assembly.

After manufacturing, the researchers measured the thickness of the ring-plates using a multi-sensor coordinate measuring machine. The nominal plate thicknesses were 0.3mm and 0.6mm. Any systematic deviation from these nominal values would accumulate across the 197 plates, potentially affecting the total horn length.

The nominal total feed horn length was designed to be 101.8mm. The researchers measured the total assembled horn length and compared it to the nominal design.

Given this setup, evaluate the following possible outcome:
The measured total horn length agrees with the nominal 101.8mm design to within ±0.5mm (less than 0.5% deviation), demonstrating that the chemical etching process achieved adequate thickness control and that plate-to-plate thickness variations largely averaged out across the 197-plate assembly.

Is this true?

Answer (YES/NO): NO